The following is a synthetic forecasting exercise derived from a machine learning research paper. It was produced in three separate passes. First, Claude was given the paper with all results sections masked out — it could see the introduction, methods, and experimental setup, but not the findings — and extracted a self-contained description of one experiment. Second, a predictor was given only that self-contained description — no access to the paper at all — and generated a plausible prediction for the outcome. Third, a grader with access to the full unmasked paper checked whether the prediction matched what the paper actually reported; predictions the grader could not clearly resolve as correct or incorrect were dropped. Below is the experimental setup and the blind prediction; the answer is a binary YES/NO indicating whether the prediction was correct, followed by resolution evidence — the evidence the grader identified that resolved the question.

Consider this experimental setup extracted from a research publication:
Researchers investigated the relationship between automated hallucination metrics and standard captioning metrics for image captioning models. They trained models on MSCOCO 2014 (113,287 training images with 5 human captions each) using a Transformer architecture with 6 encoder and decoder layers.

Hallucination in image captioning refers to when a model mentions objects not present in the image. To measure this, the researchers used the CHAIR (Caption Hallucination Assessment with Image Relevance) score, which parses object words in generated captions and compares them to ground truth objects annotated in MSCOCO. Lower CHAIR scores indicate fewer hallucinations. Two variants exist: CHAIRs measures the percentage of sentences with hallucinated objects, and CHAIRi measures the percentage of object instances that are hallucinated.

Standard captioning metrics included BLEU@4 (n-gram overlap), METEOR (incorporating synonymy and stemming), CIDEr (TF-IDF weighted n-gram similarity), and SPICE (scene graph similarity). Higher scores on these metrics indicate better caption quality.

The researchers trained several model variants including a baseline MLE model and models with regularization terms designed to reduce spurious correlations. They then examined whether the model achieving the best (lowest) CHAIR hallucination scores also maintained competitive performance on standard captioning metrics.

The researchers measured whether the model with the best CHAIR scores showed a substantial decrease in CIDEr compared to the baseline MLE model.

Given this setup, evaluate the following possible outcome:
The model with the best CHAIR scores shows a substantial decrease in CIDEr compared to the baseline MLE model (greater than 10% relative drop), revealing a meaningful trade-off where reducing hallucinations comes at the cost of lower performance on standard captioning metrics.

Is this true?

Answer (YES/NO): NO